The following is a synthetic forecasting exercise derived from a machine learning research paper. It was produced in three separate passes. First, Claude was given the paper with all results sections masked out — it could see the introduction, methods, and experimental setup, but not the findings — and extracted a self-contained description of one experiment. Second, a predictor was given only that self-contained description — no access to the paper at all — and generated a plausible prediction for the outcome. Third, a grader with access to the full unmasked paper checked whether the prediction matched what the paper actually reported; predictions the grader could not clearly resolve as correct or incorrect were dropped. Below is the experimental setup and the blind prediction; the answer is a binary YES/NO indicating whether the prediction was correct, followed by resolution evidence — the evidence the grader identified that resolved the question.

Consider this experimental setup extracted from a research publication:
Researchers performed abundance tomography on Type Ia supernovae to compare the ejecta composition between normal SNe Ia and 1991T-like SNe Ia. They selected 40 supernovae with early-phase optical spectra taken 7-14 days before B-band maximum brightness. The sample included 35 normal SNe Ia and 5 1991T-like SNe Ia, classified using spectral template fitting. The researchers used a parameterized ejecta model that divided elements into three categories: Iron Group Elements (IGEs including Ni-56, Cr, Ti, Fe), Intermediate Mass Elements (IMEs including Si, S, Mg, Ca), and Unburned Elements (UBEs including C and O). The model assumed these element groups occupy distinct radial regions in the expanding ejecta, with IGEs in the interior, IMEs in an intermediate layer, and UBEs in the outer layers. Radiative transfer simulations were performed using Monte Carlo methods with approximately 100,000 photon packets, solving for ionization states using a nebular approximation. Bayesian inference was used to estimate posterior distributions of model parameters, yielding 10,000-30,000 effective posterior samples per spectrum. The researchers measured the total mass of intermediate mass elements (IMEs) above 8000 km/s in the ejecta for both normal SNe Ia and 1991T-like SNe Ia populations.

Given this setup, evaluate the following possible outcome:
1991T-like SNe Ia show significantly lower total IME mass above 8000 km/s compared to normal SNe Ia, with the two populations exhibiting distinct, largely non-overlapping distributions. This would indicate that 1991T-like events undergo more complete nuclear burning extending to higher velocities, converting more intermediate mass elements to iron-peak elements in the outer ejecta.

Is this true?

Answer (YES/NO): NO